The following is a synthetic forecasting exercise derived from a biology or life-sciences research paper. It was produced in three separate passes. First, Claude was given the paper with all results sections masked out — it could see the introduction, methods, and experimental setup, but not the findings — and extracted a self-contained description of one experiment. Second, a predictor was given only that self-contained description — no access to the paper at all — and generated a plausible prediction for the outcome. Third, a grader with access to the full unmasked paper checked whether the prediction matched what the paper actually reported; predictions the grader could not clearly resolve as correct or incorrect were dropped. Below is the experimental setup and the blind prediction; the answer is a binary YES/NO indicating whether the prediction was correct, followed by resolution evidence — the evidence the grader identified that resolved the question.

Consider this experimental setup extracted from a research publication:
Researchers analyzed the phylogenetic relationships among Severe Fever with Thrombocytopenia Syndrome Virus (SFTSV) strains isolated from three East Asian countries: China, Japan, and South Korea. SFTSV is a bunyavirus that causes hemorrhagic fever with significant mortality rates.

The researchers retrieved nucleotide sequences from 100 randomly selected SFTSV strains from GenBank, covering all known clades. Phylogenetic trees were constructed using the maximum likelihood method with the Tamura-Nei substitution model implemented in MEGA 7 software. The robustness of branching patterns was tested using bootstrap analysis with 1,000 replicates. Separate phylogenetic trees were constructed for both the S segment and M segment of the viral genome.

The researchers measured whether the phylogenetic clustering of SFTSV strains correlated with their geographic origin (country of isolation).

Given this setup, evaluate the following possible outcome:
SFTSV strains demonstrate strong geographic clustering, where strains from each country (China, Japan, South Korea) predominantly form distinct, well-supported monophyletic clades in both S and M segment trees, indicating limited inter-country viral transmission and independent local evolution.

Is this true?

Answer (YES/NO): NO